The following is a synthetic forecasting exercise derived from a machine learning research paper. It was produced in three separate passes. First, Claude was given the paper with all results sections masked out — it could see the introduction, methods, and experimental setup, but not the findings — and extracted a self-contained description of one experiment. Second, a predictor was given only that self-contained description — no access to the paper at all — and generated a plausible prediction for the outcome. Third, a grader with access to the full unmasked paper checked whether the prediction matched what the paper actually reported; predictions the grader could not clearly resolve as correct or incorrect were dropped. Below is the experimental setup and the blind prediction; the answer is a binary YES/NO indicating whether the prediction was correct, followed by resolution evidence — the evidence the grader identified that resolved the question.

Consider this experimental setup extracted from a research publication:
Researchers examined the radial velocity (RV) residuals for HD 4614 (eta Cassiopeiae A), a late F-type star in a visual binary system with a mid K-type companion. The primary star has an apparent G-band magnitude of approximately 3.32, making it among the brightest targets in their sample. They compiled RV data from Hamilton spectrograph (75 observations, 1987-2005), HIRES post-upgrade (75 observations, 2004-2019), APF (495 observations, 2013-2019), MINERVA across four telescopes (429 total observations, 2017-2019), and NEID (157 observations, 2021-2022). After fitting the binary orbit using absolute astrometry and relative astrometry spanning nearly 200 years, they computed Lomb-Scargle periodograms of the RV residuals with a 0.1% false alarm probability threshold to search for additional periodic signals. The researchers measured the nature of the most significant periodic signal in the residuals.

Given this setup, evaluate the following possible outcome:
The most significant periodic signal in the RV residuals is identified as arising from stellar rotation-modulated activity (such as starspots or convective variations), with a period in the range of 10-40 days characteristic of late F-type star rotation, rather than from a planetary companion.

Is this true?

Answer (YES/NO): NO